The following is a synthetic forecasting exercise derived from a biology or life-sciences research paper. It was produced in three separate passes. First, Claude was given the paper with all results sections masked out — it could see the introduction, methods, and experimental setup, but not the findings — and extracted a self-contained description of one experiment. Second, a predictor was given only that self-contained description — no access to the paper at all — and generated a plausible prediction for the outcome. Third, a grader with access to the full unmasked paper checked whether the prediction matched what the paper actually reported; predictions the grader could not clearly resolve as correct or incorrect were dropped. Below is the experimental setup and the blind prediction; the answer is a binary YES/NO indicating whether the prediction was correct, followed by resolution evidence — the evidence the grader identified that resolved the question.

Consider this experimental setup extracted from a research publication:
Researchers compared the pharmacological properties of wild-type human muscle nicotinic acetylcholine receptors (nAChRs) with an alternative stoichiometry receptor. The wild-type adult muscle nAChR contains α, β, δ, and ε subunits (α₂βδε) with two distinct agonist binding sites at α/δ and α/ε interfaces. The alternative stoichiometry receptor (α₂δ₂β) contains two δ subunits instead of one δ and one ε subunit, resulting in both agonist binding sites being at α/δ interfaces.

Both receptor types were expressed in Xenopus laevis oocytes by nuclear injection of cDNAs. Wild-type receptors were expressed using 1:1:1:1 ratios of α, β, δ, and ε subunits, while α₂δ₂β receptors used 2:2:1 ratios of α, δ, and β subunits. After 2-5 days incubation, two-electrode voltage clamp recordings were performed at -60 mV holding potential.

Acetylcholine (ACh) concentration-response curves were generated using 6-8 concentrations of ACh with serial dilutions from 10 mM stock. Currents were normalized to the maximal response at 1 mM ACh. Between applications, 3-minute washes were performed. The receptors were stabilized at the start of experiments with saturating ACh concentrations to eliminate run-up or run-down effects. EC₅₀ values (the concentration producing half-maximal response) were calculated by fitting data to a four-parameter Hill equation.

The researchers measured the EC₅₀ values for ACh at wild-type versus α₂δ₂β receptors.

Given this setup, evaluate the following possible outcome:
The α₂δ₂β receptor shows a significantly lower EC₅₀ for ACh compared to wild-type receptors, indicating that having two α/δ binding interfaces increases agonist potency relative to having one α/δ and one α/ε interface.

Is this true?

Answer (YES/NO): YES